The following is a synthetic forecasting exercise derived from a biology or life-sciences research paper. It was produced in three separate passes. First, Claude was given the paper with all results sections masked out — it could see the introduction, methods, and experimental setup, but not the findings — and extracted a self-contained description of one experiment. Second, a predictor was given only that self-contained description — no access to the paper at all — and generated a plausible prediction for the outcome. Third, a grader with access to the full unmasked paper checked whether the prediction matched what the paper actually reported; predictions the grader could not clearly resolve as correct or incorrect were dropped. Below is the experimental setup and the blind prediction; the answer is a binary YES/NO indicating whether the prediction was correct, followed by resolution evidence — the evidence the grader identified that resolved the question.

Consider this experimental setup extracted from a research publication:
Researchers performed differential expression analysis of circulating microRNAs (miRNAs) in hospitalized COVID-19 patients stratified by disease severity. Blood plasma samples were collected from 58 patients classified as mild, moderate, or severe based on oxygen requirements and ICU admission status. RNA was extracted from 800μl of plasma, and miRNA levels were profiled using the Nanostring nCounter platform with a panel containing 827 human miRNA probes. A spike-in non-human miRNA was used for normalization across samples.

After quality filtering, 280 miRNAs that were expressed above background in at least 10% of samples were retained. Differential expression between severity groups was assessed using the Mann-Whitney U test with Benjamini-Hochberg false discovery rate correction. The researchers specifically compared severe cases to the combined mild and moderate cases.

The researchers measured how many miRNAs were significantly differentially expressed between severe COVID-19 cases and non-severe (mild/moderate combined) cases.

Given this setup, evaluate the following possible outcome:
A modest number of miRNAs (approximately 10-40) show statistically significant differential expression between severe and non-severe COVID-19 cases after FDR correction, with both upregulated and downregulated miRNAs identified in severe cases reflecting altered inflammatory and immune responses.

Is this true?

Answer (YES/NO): YES